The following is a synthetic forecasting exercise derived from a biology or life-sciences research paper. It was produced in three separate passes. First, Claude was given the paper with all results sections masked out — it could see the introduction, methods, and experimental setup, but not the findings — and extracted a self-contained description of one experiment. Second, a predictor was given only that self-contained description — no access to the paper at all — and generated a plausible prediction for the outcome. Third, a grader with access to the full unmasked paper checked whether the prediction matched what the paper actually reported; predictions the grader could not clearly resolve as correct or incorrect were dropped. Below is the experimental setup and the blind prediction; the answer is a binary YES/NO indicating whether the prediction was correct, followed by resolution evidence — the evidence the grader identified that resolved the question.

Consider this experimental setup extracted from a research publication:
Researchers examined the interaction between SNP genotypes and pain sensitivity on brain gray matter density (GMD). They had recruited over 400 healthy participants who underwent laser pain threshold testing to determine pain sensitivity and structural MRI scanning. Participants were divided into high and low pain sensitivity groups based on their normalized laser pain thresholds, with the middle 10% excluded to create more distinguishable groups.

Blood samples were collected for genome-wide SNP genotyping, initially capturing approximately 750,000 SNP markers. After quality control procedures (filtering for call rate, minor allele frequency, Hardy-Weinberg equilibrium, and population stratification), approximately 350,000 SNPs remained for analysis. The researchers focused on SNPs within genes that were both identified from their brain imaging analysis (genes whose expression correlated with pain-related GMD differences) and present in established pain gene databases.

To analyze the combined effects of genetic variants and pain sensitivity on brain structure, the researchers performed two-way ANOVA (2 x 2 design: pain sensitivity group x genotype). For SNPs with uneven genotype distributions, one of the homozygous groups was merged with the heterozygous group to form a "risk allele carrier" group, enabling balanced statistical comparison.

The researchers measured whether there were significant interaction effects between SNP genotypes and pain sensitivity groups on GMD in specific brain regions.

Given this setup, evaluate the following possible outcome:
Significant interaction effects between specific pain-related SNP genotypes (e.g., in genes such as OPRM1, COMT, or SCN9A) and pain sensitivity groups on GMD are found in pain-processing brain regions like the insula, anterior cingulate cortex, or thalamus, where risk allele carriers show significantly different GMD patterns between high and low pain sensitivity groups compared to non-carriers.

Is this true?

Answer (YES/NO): YES